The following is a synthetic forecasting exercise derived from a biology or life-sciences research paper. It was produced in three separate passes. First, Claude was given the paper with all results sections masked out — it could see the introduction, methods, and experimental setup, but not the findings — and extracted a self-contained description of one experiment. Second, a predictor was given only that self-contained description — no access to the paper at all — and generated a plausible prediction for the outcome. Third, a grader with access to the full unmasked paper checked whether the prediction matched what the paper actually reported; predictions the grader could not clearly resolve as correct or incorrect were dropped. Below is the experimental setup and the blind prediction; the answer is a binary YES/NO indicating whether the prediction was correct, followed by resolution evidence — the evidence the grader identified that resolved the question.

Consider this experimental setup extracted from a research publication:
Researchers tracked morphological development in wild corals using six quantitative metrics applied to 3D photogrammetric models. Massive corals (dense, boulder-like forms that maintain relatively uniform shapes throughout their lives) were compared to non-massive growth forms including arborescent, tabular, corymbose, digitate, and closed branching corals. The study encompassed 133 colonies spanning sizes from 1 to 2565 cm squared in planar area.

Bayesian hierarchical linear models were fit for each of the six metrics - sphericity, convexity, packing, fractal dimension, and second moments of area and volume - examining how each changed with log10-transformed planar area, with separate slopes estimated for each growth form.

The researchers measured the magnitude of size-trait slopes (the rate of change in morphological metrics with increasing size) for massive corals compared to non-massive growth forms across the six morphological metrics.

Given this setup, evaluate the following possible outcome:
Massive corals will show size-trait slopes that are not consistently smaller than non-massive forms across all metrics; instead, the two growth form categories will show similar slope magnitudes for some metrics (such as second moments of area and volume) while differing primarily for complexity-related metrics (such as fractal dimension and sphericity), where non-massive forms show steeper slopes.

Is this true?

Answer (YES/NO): NO